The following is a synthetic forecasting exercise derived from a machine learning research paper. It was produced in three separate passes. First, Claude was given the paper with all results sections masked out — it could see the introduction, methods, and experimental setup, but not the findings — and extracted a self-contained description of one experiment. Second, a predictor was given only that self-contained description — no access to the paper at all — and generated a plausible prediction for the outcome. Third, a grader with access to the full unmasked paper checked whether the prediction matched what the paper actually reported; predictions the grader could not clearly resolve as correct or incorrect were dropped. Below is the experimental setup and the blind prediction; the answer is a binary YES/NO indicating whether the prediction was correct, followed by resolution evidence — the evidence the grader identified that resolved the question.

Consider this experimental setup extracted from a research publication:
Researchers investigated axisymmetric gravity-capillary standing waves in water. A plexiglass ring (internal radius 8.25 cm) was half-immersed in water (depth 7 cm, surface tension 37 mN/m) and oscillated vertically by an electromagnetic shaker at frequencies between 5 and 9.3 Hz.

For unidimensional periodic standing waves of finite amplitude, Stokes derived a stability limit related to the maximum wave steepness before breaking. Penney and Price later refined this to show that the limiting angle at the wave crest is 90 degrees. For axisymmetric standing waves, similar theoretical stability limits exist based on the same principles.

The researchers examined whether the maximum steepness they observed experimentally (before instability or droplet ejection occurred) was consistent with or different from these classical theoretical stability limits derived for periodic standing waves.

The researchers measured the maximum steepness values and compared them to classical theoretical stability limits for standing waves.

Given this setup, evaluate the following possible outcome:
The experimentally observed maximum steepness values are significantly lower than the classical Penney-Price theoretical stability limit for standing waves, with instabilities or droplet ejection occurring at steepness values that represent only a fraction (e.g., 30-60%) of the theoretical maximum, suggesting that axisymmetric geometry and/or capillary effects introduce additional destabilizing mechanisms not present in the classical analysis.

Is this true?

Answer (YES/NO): NO